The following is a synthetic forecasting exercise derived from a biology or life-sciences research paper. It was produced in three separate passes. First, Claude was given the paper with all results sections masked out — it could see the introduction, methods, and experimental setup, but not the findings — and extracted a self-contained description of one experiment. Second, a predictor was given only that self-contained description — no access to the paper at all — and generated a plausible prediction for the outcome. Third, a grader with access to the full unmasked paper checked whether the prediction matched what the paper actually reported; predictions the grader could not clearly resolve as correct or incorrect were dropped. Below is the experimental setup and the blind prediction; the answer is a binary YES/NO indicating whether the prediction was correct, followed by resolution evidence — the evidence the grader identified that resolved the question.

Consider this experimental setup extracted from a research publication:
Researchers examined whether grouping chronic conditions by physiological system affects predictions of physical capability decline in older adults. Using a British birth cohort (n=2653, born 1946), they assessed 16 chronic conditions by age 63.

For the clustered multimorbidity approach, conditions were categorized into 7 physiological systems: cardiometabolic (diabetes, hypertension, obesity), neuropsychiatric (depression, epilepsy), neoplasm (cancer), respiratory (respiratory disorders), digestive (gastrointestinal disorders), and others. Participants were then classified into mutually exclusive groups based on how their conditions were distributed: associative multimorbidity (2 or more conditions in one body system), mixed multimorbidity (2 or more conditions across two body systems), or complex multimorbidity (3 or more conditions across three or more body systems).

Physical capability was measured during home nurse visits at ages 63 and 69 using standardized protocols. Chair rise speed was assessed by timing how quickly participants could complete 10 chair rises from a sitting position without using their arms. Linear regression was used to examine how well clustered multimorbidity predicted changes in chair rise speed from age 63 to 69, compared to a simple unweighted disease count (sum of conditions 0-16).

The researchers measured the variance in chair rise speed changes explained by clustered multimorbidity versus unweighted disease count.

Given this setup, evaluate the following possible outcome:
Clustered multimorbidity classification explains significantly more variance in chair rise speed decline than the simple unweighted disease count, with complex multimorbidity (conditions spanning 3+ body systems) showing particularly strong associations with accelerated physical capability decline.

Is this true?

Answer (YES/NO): NO